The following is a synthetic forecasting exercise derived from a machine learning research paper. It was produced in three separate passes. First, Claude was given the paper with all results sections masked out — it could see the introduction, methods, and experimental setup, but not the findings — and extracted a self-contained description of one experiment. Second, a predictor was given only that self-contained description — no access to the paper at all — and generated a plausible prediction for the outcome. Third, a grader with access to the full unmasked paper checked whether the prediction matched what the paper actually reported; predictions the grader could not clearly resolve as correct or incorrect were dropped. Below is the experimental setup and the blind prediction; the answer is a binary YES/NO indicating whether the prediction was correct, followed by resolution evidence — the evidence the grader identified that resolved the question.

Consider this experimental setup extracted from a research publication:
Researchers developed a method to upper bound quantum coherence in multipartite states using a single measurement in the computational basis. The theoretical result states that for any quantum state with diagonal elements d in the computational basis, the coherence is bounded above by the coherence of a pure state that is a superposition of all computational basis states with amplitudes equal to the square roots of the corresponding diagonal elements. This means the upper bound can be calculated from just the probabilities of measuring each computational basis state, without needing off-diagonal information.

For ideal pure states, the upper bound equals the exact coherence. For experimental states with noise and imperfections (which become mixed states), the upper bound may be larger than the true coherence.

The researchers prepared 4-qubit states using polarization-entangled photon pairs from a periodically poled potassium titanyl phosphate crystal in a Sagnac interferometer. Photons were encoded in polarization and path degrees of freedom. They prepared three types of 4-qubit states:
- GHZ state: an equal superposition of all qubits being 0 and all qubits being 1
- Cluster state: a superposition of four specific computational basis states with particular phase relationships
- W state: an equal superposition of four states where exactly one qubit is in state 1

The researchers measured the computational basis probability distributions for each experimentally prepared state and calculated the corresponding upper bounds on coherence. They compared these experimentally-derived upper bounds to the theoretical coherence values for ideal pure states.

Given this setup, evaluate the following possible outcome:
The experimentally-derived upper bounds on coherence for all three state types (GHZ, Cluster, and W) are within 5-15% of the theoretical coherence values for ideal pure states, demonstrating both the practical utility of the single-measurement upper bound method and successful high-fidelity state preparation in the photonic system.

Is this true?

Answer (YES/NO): NO